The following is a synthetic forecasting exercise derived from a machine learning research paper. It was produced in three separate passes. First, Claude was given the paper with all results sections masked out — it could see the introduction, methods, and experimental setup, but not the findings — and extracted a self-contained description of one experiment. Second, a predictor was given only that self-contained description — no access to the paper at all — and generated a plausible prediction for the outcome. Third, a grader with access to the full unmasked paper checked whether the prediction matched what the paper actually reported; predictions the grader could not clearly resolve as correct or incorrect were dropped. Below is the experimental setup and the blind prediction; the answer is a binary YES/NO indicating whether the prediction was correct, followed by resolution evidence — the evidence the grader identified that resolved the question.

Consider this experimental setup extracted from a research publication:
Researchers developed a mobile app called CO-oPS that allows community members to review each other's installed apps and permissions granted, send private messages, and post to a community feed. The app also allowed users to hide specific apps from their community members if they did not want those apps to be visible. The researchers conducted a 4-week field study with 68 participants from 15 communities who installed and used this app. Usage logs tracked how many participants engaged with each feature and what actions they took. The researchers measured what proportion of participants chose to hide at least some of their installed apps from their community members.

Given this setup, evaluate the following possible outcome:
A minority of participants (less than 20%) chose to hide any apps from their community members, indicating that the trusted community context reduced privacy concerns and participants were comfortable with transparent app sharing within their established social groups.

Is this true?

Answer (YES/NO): NO